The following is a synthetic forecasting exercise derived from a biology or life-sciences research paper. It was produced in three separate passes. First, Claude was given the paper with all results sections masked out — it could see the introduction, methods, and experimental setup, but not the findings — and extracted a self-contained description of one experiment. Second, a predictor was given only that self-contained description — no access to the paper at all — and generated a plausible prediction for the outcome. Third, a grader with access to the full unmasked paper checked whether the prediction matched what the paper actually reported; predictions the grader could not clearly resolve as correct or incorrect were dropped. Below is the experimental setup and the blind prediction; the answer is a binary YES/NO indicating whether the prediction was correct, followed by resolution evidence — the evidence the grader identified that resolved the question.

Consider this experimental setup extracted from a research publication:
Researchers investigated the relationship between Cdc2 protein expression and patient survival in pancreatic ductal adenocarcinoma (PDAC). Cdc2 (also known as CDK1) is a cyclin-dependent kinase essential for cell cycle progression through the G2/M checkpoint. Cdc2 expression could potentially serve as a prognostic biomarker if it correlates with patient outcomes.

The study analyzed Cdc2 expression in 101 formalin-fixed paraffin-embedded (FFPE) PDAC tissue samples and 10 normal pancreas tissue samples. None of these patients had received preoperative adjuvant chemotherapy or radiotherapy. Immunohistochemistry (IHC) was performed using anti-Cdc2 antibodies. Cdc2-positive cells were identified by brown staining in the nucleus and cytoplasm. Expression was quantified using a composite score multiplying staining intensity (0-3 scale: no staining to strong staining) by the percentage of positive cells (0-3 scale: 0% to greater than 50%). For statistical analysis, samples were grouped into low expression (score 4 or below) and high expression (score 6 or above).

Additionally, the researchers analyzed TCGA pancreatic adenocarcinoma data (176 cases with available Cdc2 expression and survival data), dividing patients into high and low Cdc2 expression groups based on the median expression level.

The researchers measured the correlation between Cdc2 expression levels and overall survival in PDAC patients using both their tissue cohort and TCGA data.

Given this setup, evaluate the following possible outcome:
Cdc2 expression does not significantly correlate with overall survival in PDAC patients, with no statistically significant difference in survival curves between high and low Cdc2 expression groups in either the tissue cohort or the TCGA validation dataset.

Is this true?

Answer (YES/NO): NO